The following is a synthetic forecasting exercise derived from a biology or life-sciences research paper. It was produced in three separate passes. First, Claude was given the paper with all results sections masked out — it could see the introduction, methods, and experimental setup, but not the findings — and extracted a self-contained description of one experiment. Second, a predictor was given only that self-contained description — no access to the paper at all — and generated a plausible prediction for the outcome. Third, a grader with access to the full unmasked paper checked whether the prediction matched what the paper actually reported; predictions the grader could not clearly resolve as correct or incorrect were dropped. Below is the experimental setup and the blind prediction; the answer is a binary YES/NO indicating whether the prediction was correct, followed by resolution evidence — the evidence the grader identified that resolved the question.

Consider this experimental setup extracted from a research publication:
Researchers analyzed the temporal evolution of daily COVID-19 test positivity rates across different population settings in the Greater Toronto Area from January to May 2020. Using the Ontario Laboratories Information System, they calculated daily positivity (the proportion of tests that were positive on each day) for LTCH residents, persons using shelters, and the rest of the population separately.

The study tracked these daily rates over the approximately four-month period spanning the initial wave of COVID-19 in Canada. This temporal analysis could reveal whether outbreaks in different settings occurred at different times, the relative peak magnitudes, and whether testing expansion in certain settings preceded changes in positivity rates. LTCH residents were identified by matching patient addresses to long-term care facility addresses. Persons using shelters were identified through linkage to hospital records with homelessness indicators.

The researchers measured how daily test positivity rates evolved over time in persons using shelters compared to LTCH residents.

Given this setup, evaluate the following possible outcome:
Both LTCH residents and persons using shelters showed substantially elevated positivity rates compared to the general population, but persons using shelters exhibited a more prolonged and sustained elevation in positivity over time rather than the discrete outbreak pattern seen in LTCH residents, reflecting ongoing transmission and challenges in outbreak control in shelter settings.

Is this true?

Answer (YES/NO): NO